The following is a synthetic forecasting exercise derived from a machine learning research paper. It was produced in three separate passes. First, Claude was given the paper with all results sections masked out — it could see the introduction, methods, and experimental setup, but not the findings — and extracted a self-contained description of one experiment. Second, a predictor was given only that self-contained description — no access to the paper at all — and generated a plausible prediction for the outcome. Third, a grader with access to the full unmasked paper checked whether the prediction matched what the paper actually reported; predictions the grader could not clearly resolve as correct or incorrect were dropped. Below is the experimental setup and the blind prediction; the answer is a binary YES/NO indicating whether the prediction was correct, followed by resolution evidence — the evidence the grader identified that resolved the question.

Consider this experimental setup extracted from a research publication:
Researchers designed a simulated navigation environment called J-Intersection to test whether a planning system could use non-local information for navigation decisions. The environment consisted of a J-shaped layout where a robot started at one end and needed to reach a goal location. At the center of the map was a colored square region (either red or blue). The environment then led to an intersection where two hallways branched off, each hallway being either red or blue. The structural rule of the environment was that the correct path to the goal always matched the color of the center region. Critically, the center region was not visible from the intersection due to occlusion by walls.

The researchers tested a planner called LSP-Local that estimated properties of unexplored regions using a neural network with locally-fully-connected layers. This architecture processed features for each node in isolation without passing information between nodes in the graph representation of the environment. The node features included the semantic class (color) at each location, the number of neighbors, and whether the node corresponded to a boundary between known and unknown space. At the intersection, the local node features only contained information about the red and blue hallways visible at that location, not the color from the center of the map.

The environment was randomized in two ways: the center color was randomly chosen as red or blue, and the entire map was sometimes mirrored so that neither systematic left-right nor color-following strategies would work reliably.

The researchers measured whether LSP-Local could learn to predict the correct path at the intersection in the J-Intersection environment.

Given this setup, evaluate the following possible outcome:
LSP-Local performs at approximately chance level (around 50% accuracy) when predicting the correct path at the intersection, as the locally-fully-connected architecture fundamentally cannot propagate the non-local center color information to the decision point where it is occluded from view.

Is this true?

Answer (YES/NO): YES